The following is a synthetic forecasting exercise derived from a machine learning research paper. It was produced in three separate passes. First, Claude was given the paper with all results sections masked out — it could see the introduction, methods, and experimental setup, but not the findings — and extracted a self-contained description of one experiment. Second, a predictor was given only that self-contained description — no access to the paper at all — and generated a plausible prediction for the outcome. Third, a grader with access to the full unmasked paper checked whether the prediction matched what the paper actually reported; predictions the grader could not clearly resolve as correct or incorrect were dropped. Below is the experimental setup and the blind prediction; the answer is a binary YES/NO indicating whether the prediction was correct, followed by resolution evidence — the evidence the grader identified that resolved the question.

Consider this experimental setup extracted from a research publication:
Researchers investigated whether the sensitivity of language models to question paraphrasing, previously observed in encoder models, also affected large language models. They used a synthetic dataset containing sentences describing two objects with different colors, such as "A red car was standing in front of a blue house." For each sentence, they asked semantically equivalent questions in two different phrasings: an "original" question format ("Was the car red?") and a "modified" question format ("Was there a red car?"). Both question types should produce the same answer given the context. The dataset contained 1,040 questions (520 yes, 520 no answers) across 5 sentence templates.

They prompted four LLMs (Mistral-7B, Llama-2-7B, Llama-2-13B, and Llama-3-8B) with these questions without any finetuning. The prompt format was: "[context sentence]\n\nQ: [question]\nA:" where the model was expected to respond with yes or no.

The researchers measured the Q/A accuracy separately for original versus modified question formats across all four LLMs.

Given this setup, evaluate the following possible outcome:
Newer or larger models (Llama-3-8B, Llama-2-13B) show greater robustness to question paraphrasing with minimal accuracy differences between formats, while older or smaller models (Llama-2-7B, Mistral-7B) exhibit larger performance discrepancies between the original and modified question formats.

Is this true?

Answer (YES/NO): NO